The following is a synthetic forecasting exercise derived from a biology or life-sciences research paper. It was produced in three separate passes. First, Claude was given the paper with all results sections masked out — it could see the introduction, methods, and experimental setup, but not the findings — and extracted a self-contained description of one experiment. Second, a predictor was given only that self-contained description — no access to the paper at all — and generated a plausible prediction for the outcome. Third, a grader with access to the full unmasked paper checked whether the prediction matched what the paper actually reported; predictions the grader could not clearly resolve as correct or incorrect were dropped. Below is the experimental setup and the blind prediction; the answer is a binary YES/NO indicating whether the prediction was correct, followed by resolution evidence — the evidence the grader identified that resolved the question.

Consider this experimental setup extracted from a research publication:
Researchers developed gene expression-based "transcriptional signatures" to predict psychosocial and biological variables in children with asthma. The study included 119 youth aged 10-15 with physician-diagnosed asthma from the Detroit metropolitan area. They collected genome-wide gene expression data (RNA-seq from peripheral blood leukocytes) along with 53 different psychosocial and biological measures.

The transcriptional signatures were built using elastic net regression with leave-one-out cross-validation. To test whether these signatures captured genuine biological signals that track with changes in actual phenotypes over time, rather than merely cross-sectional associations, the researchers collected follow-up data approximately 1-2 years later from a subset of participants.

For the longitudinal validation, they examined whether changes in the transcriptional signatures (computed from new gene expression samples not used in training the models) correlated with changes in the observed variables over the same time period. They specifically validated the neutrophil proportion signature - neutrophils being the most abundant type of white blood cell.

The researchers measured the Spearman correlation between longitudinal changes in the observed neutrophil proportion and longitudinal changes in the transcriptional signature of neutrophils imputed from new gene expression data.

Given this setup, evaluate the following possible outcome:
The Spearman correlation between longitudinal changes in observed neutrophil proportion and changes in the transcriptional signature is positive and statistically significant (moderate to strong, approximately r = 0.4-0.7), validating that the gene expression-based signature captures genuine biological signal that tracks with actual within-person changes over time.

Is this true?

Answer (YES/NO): NO